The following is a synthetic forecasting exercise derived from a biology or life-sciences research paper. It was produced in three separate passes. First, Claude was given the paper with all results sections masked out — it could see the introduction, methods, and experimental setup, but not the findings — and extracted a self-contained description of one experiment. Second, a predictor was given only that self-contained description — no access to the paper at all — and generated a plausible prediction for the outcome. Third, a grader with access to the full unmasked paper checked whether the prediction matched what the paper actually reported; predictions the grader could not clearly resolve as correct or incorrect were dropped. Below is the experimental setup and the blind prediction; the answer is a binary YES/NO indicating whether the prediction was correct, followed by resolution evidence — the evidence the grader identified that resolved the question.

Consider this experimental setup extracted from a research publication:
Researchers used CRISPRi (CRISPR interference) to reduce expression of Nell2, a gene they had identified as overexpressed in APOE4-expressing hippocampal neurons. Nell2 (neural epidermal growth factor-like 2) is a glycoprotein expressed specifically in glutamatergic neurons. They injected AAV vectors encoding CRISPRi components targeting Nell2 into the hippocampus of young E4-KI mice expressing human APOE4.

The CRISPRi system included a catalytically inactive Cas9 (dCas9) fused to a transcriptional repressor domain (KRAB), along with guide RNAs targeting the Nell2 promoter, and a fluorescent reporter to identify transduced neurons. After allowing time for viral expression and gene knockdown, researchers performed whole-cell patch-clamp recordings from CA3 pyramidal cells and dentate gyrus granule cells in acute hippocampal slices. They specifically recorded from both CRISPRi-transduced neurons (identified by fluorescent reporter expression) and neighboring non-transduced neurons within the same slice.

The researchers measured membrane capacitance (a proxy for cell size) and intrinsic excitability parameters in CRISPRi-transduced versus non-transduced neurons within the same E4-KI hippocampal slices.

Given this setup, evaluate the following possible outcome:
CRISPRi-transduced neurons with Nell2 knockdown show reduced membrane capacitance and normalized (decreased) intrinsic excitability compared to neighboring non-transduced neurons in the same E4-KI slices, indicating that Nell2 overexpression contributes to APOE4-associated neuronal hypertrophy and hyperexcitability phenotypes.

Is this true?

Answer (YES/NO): NO